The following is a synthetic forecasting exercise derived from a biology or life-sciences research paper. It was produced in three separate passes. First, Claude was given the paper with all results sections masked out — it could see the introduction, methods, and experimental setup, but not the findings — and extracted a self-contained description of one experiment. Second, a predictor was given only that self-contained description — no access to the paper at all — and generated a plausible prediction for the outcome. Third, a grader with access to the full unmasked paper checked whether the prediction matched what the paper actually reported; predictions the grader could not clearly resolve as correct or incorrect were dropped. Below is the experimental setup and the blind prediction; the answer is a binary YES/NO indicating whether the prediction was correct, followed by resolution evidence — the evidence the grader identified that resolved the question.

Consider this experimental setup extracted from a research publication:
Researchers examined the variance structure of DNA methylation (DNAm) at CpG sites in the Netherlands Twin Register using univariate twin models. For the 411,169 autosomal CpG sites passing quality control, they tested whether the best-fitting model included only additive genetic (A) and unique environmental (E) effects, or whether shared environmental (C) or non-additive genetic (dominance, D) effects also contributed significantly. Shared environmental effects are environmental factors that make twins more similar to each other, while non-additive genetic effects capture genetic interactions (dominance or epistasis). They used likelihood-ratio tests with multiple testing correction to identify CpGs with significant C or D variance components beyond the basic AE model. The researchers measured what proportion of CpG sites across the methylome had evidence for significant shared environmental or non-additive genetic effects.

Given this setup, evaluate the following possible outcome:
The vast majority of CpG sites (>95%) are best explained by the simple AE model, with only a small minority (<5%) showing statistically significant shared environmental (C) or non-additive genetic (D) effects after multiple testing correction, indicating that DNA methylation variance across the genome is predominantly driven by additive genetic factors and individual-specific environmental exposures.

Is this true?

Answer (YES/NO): YES